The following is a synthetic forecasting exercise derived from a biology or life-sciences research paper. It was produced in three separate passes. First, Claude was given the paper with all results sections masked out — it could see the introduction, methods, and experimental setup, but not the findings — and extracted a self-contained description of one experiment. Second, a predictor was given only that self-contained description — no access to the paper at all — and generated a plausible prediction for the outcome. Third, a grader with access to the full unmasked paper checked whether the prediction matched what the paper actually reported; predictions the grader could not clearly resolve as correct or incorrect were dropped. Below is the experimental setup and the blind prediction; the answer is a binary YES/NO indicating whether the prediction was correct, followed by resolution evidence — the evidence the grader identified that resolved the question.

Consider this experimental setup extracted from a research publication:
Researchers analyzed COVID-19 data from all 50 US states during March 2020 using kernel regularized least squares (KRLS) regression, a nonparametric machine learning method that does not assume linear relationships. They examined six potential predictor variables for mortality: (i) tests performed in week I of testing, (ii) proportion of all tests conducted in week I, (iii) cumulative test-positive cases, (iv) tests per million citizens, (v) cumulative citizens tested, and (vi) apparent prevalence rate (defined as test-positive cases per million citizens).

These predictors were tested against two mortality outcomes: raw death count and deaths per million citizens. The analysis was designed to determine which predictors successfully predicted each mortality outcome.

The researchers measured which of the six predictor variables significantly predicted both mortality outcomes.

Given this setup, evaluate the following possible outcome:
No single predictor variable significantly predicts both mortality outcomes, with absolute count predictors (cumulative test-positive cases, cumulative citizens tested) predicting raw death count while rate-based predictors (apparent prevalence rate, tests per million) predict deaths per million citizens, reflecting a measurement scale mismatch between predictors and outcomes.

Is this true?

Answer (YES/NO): NO